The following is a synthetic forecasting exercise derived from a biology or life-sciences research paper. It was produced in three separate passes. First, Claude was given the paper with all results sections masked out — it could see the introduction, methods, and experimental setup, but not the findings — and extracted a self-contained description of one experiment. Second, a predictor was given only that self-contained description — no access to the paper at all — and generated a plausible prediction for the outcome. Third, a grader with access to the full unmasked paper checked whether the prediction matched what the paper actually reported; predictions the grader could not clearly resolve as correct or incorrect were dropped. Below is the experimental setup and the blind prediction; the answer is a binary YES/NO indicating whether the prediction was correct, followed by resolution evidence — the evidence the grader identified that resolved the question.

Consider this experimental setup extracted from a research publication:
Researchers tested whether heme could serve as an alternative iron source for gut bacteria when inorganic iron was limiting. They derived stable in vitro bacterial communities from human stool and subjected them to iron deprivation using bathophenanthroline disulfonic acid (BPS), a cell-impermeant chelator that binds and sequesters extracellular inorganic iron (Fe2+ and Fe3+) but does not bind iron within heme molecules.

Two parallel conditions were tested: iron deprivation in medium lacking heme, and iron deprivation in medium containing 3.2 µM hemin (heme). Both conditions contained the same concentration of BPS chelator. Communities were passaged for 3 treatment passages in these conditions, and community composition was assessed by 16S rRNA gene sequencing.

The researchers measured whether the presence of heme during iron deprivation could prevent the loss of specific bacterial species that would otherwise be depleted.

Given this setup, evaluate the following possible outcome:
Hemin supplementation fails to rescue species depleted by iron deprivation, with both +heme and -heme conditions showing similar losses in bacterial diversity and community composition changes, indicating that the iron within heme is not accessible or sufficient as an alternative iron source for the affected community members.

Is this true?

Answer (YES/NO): NO